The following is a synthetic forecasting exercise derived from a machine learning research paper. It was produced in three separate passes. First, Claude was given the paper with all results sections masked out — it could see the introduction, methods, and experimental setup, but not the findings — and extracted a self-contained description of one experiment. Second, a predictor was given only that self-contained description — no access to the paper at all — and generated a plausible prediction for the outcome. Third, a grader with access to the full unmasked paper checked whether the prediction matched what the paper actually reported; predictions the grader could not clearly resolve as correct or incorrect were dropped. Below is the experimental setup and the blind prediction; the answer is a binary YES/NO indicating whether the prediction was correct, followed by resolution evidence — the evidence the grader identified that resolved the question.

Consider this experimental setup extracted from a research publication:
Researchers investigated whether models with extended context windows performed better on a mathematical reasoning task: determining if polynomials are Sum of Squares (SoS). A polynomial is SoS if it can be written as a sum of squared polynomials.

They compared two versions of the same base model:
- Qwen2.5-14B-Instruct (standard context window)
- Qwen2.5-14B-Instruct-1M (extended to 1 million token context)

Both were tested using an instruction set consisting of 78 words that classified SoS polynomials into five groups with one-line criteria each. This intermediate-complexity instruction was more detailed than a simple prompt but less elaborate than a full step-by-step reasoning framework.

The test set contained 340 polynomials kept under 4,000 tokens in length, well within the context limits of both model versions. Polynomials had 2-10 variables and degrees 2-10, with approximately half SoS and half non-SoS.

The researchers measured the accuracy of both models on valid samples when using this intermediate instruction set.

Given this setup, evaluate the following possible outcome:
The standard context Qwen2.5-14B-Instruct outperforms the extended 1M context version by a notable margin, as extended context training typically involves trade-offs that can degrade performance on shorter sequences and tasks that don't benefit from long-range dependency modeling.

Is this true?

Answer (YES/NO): YES